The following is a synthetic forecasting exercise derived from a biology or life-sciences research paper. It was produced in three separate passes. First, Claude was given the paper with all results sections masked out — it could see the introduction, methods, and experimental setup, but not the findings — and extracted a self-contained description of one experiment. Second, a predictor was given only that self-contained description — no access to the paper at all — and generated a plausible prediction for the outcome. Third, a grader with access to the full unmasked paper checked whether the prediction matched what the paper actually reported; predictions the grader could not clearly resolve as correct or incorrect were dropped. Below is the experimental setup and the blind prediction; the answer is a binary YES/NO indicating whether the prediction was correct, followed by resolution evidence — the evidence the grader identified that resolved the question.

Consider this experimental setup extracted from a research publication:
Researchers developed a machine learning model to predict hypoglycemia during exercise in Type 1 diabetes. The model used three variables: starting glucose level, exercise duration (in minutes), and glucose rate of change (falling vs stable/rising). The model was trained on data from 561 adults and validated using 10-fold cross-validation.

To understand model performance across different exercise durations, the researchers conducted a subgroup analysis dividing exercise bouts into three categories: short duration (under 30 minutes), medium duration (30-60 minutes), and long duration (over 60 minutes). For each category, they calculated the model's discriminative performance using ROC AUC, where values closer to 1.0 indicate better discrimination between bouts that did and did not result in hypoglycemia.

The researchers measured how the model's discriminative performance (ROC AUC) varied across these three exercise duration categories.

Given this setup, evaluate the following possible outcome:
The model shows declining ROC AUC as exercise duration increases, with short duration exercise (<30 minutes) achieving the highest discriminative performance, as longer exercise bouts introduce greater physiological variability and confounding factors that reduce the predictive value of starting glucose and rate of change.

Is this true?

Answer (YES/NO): YES